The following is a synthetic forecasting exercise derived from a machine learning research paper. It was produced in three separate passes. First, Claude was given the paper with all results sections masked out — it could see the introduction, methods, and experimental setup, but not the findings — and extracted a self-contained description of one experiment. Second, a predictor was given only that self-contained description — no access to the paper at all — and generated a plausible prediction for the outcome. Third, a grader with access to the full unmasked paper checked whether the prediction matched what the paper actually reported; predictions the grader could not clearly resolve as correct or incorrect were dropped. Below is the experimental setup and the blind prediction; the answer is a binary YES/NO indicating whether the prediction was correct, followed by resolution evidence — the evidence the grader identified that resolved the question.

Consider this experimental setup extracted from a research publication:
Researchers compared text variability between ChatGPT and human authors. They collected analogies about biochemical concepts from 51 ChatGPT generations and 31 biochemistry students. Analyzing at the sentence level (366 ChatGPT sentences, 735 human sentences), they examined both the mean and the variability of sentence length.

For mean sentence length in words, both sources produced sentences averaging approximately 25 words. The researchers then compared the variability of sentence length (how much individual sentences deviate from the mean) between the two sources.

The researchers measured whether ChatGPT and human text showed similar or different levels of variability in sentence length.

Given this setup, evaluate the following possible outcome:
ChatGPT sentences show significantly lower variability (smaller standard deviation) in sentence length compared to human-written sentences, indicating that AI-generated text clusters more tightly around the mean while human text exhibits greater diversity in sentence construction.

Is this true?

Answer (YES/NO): YES